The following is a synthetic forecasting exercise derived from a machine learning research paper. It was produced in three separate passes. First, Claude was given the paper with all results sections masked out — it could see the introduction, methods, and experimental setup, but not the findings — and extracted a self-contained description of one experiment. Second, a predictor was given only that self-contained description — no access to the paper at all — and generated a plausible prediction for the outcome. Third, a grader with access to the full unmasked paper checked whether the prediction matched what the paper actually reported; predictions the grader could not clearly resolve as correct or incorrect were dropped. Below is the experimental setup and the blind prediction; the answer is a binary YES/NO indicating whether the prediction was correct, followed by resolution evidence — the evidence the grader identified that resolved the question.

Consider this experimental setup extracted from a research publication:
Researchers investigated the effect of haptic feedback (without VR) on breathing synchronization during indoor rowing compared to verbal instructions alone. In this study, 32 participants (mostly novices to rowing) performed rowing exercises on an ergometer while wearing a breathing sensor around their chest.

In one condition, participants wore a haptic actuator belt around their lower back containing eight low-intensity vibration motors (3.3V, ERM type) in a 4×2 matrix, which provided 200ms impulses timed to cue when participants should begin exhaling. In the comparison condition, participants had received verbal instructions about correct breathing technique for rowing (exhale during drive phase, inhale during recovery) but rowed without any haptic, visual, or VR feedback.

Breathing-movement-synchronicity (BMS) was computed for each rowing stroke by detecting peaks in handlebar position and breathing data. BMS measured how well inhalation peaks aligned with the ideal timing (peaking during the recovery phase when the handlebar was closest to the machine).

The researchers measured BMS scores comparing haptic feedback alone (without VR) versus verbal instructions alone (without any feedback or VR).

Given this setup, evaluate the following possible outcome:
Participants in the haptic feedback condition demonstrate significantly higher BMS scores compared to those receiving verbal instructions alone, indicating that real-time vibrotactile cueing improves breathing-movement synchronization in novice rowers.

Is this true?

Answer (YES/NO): YES